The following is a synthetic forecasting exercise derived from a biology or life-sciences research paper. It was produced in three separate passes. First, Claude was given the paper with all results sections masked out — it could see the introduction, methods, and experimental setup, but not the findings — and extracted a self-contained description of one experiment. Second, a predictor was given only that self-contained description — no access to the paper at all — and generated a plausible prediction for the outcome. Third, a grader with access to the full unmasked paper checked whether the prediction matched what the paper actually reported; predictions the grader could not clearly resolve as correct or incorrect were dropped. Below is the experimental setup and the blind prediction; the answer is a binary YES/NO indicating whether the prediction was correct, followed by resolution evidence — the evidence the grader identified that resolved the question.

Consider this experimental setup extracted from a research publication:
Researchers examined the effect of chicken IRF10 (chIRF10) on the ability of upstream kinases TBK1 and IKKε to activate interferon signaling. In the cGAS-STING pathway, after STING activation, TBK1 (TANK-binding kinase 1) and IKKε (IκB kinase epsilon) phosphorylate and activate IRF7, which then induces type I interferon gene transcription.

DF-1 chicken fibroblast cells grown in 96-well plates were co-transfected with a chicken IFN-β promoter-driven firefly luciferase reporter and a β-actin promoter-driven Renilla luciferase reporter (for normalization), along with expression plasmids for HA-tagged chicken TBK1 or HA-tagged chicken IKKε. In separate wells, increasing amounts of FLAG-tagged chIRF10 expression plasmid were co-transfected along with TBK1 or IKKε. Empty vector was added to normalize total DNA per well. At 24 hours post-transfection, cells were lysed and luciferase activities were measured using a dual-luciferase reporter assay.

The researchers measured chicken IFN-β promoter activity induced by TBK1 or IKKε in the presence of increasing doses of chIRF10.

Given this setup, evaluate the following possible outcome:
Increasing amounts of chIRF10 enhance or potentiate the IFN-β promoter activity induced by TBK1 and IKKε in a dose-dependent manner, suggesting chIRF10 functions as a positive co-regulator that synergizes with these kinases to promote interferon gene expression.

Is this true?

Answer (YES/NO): NO